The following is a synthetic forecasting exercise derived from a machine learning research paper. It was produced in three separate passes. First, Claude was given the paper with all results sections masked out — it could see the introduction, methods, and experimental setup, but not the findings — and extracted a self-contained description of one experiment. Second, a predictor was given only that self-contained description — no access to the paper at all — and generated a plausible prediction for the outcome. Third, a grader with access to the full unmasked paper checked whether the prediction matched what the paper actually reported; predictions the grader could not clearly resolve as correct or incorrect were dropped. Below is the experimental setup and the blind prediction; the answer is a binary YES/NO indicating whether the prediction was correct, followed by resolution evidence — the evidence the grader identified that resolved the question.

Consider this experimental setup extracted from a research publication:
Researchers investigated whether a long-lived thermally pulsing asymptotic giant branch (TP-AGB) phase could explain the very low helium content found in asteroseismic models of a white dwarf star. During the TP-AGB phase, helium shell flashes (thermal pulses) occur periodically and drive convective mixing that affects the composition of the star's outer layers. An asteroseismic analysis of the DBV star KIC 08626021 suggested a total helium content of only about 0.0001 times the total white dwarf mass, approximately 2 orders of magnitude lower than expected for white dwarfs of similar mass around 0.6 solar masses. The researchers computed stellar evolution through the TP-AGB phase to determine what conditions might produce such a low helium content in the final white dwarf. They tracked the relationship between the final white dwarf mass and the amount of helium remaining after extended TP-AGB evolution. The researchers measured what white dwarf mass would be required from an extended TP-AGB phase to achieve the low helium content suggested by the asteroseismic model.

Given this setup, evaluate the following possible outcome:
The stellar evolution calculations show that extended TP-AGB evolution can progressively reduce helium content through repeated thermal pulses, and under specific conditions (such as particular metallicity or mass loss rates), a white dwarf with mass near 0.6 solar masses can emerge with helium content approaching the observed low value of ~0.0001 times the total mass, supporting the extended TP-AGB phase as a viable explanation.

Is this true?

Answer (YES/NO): NO